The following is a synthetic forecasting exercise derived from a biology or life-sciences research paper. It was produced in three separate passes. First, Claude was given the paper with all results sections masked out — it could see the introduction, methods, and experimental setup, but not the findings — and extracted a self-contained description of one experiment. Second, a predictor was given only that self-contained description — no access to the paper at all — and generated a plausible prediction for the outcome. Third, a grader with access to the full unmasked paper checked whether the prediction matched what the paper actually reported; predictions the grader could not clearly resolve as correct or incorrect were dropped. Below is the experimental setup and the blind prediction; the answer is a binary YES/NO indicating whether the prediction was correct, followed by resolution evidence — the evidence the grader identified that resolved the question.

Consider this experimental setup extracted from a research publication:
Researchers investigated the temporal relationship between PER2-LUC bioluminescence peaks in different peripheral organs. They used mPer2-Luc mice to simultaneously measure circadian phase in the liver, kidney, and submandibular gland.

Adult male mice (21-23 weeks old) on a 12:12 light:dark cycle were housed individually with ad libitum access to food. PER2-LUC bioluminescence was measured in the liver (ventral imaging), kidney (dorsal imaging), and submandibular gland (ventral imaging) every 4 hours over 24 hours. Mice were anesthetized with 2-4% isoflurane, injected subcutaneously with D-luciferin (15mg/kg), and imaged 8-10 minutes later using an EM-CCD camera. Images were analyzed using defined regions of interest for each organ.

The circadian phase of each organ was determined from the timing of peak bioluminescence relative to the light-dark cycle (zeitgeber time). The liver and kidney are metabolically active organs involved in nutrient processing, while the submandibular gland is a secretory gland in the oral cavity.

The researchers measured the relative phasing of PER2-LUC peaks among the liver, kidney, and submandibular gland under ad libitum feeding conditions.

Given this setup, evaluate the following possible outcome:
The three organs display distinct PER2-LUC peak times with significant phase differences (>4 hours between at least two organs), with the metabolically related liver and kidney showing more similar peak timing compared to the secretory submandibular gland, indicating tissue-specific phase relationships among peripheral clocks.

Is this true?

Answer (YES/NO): NO